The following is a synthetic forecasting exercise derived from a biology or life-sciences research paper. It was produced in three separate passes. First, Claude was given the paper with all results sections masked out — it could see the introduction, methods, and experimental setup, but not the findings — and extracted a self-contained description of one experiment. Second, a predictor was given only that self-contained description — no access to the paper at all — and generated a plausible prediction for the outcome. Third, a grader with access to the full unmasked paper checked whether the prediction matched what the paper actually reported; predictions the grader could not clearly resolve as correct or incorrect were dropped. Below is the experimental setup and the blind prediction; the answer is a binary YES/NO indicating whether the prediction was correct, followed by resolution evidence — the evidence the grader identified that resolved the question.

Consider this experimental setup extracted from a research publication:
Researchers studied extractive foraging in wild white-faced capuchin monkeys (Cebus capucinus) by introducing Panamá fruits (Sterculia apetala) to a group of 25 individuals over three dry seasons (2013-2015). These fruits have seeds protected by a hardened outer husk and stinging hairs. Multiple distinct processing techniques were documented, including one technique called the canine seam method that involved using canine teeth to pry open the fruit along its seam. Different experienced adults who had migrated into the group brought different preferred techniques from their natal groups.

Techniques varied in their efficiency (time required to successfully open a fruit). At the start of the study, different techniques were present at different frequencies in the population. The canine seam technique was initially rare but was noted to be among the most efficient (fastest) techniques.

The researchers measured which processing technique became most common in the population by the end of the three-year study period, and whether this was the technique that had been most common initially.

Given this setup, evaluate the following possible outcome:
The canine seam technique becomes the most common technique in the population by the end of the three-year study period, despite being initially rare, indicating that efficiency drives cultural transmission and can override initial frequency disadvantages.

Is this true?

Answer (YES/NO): YES